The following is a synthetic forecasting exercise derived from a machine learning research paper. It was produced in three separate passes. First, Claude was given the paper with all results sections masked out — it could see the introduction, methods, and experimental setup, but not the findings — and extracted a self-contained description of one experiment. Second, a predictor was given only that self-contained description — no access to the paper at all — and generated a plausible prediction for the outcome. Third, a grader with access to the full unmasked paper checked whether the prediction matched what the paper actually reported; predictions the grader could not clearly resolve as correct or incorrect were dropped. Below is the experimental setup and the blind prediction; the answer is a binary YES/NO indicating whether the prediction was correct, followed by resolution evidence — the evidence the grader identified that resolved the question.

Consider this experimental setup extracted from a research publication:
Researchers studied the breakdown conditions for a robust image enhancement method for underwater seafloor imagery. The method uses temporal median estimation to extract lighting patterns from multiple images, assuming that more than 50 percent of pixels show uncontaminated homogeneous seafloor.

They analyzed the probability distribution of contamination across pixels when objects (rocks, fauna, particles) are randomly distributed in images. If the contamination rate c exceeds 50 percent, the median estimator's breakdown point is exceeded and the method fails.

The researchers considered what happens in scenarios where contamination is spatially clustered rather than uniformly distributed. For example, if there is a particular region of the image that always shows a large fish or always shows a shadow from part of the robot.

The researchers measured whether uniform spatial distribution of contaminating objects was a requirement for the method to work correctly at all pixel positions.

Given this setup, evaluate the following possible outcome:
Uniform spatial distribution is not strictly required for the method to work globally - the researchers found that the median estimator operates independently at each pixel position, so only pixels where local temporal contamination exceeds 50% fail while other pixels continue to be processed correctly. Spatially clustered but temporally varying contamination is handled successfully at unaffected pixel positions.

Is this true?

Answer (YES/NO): NO